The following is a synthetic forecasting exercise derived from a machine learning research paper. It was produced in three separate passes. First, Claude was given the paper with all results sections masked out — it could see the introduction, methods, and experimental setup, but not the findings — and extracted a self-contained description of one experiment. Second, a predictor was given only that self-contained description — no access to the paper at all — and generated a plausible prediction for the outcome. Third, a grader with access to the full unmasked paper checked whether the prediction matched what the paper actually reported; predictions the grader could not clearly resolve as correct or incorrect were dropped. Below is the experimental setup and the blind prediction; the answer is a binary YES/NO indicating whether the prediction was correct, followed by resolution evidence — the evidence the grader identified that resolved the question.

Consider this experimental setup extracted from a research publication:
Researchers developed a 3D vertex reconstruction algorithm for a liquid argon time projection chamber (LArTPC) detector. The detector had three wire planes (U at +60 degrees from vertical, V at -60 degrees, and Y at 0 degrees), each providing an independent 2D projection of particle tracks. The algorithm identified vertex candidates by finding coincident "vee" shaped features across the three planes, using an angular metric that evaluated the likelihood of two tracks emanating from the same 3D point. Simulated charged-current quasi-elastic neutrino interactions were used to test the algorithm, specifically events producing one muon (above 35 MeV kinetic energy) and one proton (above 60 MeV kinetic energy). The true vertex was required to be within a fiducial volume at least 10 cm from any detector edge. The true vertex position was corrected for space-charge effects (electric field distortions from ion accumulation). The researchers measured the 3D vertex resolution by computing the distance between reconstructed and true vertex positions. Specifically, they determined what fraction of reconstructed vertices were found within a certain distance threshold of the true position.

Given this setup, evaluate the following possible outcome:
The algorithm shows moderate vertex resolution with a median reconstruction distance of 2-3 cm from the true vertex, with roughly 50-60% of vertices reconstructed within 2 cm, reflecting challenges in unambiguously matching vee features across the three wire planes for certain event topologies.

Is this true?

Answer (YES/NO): NO